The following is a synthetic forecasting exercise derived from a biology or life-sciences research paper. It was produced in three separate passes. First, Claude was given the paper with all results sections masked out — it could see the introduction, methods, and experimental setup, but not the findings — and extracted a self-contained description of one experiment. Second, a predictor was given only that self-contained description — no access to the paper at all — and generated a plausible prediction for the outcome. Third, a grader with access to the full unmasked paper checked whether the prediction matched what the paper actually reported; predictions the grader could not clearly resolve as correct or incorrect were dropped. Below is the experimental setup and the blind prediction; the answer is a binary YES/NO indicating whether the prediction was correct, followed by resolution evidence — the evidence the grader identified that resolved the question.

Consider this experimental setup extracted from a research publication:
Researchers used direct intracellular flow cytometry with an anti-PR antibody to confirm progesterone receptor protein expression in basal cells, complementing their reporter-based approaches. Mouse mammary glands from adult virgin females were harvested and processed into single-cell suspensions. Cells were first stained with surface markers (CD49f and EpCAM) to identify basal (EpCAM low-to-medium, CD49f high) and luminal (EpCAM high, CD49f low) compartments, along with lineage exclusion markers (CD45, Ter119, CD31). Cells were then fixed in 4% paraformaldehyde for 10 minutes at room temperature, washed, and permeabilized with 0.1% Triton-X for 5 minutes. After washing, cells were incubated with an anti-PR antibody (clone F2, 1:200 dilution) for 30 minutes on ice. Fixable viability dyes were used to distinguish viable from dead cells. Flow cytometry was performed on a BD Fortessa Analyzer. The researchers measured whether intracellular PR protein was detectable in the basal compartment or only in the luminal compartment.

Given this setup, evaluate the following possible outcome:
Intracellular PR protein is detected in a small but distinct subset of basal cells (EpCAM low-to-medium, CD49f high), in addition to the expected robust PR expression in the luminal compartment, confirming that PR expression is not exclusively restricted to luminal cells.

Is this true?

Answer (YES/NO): NO